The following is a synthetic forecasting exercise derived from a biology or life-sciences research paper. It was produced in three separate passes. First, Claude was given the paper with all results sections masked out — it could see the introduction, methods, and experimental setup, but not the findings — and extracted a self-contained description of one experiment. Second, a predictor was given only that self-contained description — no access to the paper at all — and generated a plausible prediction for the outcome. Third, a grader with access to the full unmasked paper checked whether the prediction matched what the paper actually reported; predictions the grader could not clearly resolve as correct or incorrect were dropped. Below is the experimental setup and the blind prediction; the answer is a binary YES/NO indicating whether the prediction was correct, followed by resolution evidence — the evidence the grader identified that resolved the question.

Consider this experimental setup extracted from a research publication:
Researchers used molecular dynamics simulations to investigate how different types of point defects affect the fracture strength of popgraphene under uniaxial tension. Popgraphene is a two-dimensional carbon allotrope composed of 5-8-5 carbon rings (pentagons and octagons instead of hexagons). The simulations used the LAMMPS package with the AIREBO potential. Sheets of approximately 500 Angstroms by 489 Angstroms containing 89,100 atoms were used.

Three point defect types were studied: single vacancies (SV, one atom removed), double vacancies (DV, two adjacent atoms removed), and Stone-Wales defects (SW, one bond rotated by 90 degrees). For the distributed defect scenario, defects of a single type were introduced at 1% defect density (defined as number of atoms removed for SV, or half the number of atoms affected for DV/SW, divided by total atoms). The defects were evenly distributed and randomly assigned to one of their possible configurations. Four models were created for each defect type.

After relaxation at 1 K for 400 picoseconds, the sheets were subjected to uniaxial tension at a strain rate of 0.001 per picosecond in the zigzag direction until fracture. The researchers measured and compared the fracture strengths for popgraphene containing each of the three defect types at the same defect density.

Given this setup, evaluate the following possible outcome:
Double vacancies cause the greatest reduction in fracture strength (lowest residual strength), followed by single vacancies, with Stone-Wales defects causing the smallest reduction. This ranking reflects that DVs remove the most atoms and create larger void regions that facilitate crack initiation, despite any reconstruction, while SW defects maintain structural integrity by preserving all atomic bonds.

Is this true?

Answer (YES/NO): NO